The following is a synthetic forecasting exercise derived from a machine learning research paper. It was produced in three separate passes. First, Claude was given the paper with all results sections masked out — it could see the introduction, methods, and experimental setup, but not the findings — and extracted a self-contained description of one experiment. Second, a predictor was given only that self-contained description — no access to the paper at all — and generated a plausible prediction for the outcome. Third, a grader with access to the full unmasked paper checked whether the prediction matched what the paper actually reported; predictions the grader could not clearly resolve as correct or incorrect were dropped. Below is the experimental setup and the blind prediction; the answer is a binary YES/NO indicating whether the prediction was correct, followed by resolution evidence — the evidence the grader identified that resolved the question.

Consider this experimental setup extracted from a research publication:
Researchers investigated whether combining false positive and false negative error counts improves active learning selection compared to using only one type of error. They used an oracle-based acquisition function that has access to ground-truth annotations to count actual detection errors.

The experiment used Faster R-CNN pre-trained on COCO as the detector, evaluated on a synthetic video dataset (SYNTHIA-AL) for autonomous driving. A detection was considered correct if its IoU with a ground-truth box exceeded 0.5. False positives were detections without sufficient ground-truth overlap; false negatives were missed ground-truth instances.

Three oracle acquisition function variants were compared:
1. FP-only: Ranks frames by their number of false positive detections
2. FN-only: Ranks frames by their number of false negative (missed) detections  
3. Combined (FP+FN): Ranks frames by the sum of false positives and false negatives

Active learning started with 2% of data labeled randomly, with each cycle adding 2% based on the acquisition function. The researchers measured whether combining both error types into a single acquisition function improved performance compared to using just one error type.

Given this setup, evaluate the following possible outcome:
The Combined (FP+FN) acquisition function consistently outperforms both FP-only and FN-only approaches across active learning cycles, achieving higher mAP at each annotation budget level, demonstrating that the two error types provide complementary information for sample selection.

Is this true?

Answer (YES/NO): NO